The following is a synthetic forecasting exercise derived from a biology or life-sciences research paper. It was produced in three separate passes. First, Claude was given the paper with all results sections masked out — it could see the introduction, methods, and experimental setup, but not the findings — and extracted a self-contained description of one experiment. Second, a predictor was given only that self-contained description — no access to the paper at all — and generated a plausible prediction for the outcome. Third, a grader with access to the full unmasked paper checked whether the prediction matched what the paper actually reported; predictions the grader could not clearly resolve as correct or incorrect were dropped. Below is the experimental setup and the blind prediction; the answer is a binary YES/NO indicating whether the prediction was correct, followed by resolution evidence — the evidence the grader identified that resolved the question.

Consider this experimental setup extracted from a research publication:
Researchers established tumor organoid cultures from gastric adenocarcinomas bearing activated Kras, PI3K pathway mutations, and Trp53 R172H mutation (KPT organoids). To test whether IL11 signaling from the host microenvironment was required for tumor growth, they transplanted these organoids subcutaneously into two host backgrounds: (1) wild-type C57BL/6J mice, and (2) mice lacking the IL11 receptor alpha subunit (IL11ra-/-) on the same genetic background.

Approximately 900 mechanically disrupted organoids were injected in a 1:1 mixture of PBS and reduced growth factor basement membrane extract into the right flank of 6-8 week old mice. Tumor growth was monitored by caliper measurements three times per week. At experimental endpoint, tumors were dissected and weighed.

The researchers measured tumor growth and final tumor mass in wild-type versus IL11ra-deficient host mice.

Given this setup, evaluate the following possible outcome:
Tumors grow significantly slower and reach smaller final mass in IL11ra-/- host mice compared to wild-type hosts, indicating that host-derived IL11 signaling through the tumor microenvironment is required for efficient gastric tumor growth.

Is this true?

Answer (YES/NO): NO